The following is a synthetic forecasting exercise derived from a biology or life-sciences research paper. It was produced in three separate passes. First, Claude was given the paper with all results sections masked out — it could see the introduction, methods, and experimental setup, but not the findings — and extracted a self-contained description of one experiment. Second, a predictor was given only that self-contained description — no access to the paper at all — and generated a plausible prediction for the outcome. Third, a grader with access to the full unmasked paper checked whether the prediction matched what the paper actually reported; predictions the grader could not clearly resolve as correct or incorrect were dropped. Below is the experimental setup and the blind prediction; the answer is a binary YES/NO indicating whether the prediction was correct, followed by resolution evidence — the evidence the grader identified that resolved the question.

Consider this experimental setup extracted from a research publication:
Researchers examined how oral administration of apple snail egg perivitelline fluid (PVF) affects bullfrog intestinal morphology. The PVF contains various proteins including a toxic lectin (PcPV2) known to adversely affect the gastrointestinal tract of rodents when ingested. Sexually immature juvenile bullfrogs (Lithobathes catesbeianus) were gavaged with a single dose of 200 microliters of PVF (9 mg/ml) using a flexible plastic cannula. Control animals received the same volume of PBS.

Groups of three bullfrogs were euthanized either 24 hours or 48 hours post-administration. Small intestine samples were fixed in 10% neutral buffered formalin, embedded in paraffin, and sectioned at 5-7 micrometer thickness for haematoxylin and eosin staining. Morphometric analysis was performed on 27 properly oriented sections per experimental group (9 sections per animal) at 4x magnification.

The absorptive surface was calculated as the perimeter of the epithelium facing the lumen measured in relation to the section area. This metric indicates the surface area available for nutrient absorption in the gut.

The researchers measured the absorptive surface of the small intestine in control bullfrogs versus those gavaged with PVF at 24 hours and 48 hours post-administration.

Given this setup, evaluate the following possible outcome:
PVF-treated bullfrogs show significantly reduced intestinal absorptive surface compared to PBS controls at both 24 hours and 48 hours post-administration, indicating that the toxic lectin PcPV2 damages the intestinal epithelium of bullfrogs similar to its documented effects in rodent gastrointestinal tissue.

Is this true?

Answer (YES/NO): NO